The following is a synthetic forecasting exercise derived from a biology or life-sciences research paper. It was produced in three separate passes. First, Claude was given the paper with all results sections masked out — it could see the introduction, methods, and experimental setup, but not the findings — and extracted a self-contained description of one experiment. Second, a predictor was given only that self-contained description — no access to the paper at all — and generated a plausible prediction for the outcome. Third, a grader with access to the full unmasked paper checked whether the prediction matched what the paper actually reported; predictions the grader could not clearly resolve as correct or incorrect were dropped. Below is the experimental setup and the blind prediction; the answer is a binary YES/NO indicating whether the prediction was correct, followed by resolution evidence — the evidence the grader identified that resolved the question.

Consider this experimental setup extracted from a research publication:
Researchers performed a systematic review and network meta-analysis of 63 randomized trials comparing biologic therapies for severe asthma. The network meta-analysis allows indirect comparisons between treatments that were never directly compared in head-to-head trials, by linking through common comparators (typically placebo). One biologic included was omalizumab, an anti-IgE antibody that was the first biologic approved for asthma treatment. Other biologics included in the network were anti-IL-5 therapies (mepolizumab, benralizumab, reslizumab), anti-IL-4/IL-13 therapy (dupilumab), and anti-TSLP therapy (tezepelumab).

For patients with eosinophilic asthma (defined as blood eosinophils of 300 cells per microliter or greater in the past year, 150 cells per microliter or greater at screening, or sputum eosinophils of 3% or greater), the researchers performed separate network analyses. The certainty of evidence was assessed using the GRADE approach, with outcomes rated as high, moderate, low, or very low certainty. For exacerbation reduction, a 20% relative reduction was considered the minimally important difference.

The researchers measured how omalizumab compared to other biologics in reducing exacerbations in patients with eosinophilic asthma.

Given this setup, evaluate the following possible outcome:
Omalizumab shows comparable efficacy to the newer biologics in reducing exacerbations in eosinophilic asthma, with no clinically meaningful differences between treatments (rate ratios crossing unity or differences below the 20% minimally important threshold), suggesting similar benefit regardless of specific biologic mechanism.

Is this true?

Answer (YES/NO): YES